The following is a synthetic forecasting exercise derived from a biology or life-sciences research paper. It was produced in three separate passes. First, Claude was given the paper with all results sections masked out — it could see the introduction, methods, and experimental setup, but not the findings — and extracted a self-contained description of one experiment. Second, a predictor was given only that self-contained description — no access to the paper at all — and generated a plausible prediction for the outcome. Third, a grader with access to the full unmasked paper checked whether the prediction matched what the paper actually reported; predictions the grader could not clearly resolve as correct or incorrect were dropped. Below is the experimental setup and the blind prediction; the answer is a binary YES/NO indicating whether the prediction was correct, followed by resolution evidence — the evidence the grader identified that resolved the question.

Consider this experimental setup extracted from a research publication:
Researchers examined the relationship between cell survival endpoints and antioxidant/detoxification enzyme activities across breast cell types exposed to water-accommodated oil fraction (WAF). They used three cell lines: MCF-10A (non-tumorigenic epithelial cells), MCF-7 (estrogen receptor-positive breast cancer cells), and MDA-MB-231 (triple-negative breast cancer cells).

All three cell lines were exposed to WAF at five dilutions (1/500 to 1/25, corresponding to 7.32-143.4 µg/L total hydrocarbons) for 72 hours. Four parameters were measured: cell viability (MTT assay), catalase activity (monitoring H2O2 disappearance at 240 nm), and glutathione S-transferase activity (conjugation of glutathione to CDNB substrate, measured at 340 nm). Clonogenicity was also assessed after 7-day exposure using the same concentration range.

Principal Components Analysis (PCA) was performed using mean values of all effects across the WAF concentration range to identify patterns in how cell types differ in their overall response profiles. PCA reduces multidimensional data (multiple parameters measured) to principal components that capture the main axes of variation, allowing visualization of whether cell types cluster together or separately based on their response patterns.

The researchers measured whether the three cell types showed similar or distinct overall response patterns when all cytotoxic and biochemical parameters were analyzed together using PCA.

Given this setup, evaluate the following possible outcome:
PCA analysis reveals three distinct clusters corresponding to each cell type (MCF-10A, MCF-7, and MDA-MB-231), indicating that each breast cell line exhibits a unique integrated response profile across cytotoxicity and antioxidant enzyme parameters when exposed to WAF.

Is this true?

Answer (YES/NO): NO